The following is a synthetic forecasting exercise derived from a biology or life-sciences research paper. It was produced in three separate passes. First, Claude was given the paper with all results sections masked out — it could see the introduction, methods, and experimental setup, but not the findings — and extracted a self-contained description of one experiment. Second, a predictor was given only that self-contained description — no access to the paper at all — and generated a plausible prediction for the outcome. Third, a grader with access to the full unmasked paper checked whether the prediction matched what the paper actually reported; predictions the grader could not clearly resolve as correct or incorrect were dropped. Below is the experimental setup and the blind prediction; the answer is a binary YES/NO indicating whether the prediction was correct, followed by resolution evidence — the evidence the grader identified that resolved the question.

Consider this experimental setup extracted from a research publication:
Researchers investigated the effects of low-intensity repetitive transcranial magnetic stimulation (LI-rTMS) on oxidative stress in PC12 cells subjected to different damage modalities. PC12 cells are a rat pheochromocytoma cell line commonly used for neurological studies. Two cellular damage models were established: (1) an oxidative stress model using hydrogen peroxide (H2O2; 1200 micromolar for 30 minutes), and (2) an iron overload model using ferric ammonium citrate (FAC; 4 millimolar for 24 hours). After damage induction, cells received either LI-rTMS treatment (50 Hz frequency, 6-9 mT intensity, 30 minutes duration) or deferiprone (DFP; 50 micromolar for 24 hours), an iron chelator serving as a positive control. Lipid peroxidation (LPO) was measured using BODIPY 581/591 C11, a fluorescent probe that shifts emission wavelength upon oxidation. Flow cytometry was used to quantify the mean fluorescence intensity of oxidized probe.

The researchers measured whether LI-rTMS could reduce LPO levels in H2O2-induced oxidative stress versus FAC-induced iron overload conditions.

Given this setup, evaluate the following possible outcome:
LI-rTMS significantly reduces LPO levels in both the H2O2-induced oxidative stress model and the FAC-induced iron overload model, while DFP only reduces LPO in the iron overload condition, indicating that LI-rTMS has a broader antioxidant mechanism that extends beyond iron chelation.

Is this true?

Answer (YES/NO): NO